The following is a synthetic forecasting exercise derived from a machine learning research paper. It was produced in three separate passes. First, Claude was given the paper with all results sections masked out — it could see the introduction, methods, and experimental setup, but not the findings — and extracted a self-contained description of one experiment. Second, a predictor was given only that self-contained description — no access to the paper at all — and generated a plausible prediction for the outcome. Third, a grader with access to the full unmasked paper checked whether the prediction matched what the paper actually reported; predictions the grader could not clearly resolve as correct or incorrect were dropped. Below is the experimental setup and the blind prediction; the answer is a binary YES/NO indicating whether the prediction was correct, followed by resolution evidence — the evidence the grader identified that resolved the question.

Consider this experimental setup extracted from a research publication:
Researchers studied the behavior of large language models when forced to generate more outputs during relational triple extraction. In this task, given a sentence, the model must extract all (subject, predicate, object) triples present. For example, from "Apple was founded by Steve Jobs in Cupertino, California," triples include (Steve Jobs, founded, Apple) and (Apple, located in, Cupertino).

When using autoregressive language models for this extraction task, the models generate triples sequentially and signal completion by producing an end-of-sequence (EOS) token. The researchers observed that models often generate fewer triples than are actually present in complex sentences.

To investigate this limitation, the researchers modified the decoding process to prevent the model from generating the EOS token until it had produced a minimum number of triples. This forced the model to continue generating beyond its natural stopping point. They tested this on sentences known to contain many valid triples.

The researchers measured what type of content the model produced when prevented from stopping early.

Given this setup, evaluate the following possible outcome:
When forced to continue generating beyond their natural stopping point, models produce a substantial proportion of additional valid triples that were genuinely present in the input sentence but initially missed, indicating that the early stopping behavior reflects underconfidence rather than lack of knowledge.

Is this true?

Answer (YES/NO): NO